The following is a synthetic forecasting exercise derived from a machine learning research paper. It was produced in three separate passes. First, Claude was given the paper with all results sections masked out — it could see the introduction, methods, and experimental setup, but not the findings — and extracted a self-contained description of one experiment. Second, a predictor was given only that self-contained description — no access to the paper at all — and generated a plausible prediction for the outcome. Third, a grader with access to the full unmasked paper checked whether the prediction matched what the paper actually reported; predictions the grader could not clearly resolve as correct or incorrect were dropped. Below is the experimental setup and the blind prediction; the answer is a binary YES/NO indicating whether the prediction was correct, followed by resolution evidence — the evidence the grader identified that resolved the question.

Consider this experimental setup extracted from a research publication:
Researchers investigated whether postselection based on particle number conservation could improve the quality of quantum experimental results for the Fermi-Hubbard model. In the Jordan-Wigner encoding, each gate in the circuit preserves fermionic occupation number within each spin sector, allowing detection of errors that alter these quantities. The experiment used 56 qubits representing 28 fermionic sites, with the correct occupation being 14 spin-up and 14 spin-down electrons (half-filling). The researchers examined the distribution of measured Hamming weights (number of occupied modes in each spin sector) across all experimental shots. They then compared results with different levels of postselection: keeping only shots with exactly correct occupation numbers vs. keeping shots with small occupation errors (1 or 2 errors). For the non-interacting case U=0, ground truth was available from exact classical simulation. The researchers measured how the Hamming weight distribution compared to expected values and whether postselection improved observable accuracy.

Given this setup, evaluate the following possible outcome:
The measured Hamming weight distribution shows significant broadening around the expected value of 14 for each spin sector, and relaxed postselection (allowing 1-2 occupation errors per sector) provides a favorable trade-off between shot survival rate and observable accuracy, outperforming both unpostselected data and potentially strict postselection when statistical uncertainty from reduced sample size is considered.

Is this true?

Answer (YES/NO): NO